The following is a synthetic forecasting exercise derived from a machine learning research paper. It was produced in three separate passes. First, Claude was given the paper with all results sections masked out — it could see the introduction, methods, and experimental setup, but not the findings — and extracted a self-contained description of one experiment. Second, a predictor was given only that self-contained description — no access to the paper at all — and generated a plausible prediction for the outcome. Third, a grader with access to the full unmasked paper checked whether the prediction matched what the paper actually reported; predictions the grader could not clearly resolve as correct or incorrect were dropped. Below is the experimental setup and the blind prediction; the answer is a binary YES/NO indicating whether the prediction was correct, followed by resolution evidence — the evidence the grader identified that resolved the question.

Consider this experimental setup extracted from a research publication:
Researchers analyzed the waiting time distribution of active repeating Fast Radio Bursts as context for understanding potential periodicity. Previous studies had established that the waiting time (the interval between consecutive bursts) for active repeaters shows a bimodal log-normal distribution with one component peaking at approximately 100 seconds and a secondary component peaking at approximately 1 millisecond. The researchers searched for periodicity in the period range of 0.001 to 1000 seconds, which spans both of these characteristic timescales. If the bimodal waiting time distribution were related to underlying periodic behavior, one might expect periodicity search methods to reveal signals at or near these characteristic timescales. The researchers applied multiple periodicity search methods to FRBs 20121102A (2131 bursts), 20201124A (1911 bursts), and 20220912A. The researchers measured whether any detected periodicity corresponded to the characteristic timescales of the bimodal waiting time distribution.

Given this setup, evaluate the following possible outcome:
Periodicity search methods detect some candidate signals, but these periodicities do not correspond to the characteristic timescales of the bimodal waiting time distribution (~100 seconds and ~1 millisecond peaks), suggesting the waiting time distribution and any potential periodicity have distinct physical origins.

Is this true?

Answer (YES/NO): NO